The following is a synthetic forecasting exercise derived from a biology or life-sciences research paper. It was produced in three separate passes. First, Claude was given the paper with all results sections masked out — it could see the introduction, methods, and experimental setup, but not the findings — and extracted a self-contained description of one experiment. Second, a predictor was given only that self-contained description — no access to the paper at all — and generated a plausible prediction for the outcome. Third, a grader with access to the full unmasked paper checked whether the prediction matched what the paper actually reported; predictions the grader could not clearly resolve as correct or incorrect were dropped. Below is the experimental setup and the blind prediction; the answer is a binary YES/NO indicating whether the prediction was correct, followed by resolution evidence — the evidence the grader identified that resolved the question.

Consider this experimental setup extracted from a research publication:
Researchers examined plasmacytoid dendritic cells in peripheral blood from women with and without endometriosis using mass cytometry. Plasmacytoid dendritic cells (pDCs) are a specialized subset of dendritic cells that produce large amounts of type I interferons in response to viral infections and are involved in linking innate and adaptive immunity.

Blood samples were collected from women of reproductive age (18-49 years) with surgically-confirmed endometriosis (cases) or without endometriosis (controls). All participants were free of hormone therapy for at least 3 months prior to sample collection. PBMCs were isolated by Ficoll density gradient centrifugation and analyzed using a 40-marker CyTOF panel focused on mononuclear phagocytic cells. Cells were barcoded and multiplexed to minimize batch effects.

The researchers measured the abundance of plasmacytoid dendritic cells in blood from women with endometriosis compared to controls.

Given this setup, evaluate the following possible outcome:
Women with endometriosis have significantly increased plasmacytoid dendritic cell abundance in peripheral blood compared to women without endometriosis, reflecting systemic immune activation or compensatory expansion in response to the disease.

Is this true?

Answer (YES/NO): YES